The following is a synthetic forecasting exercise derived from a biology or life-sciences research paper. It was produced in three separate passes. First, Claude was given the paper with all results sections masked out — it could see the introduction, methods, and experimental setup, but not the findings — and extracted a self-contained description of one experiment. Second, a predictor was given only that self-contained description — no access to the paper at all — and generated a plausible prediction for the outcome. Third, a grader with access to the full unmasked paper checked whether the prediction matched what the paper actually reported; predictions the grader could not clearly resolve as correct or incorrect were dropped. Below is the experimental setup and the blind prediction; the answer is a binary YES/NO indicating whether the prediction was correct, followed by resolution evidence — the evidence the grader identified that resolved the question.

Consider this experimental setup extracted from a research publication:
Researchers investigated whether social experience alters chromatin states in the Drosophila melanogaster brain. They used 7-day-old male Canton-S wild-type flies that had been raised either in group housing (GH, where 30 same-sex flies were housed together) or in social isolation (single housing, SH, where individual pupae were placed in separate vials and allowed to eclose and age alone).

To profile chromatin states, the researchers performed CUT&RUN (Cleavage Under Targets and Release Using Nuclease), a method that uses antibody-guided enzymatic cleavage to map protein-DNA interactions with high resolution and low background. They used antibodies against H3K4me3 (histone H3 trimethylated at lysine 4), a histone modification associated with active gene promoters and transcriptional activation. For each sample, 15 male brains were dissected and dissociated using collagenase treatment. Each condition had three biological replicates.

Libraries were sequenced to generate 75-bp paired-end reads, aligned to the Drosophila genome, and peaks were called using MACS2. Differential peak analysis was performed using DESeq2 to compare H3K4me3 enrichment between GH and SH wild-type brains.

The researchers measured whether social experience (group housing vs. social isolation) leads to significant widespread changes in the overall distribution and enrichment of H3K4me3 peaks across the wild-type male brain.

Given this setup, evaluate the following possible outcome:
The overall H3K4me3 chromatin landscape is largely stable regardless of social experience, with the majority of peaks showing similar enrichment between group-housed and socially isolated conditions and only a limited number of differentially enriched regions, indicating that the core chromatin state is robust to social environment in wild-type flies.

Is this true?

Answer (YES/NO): YES